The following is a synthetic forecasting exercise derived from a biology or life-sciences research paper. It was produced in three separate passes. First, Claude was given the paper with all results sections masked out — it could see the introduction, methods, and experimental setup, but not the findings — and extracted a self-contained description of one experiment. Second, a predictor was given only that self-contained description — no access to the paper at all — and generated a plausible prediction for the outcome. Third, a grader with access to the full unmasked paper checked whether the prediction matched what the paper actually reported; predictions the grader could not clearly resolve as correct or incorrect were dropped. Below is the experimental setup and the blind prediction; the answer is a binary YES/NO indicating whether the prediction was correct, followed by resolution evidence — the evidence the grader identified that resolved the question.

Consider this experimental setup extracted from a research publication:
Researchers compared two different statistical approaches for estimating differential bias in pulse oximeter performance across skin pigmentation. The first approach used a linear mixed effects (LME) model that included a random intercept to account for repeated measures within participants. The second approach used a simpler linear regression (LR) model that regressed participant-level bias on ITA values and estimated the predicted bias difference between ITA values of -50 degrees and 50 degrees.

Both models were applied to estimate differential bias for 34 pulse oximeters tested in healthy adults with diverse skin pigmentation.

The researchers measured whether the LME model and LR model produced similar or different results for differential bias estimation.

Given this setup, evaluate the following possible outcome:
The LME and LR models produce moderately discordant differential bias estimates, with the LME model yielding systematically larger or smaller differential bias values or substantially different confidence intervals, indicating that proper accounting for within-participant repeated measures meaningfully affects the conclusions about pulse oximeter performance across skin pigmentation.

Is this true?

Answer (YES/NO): NO